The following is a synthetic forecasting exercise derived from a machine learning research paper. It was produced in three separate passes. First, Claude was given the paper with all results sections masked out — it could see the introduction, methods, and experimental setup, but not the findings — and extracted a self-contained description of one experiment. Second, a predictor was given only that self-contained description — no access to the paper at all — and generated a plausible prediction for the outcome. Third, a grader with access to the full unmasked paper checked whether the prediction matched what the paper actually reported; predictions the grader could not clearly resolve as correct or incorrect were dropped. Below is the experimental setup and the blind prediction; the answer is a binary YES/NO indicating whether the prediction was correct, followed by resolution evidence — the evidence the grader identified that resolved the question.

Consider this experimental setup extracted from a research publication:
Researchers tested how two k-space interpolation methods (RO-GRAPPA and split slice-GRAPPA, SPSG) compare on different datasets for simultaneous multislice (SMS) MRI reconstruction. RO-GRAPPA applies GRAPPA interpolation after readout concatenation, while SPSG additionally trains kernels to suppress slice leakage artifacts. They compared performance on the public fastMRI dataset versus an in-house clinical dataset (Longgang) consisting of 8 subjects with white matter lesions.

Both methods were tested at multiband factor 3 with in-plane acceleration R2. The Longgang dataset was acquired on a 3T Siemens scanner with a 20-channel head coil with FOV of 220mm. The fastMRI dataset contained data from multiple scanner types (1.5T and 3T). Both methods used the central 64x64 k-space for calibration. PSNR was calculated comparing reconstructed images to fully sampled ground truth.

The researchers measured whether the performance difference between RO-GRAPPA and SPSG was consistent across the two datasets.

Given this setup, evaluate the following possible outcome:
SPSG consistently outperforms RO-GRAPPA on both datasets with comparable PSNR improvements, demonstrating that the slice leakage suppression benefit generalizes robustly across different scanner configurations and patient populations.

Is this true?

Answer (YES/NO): NO